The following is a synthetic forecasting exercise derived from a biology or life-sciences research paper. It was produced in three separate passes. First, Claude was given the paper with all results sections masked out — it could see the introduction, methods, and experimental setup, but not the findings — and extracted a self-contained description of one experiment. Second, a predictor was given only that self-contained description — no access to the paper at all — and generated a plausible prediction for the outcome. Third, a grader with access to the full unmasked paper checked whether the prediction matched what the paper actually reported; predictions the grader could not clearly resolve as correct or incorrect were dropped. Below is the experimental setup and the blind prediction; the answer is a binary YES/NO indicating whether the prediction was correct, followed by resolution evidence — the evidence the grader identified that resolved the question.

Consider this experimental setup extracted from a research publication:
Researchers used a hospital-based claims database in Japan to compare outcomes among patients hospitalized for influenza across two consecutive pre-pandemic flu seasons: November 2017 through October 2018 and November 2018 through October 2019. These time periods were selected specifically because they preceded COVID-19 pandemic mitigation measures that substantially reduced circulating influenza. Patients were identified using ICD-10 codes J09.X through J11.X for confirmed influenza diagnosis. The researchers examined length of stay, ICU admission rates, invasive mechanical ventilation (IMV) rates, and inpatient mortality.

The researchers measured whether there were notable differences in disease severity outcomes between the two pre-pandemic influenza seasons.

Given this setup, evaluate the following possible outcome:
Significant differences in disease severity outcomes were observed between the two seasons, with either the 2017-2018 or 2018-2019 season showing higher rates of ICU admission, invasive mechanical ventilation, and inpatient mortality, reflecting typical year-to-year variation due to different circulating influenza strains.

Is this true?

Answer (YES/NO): NO